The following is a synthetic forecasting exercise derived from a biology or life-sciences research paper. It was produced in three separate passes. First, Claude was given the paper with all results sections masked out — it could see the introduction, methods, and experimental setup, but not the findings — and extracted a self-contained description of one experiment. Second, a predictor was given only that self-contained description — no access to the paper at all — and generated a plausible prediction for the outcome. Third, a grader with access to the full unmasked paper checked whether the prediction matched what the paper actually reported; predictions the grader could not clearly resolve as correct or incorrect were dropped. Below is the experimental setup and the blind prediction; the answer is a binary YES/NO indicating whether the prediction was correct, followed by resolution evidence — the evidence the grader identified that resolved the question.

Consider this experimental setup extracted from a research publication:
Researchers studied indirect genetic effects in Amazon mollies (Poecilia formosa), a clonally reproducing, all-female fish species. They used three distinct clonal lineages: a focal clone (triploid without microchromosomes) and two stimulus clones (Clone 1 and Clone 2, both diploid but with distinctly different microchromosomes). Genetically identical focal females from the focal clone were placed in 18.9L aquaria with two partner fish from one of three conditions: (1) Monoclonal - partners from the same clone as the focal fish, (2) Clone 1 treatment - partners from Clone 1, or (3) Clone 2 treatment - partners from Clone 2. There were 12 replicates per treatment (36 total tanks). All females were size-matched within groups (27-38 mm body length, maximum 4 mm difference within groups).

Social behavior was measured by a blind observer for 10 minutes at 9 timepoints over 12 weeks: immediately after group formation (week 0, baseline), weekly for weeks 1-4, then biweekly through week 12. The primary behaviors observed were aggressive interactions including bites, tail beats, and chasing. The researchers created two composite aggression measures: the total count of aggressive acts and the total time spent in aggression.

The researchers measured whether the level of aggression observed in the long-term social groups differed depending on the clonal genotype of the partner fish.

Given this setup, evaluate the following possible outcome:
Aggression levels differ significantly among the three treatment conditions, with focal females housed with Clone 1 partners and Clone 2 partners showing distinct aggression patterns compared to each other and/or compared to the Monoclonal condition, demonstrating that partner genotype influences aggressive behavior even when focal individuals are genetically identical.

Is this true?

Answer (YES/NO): NO